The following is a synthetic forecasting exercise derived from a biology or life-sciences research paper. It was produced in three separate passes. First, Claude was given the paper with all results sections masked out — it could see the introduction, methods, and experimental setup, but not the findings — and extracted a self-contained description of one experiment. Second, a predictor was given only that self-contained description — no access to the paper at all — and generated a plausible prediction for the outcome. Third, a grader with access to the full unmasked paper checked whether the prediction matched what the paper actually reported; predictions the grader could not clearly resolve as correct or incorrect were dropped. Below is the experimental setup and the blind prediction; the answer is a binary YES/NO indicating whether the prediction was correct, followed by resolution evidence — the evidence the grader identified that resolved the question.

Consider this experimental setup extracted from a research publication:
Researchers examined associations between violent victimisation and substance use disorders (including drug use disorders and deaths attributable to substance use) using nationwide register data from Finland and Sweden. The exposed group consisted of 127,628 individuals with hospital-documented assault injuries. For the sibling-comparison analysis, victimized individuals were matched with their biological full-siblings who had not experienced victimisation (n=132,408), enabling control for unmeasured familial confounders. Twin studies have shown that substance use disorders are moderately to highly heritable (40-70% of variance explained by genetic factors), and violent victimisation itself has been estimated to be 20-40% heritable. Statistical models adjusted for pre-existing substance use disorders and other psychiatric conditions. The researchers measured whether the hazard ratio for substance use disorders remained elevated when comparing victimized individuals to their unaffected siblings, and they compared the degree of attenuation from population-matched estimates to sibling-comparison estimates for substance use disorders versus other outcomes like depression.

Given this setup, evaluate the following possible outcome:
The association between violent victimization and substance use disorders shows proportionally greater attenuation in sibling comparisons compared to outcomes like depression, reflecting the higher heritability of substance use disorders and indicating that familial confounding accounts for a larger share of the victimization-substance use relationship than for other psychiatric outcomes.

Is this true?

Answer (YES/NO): YES